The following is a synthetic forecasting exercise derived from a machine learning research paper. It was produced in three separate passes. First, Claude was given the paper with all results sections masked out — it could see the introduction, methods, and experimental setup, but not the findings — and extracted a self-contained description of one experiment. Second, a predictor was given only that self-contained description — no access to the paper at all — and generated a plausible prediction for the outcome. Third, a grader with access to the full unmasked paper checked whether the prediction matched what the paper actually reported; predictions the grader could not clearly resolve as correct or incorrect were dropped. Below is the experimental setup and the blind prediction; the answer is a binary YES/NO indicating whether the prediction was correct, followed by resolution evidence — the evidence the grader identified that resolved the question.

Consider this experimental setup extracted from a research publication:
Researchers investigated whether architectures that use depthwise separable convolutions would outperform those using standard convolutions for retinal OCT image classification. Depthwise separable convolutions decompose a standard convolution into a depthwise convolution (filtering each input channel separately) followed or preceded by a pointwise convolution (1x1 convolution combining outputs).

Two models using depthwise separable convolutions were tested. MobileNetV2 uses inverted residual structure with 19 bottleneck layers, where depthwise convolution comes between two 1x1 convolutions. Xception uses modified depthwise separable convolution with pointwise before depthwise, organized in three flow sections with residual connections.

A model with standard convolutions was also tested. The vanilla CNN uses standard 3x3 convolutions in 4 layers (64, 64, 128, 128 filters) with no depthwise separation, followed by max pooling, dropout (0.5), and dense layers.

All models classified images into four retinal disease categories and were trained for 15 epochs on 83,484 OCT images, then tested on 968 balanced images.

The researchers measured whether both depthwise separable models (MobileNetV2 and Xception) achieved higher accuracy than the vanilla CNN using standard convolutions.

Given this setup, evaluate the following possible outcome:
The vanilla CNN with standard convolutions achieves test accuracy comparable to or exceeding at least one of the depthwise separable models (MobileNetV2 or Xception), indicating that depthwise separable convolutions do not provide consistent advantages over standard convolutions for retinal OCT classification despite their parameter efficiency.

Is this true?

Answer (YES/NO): NO